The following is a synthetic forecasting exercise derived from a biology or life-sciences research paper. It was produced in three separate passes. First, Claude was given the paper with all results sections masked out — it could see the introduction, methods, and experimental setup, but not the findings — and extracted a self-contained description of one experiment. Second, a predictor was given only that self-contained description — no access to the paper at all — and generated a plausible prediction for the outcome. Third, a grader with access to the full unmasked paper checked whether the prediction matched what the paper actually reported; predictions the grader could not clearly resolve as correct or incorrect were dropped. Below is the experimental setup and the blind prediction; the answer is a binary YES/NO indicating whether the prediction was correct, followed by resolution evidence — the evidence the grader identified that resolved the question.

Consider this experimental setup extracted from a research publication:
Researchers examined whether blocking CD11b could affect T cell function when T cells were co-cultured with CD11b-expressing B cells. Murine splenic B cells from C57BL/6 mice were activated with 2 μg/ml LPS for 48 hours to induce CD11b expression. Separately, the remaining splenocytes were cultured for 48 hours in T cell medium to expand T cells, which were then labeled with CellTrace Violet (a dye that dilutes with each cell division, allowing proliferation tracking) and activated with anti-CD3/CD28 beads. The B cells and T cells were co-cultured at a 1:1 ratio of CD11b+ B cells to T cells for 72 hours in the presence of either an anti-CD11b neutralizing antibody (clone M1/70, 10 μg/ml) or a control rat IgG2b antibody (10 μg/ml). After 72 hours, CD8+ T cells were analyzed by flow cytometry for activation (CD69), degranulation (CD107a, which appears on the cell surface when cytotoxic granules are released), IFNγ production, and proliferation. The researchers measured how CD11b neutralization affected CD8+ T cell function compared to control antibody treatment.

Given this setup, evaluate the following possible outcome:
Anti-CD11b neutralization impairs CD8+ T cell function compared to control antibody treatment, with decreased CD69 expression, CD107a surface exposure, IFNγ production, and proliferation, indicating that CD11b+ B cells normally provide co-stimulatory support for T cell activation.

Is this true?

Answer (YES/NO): NO